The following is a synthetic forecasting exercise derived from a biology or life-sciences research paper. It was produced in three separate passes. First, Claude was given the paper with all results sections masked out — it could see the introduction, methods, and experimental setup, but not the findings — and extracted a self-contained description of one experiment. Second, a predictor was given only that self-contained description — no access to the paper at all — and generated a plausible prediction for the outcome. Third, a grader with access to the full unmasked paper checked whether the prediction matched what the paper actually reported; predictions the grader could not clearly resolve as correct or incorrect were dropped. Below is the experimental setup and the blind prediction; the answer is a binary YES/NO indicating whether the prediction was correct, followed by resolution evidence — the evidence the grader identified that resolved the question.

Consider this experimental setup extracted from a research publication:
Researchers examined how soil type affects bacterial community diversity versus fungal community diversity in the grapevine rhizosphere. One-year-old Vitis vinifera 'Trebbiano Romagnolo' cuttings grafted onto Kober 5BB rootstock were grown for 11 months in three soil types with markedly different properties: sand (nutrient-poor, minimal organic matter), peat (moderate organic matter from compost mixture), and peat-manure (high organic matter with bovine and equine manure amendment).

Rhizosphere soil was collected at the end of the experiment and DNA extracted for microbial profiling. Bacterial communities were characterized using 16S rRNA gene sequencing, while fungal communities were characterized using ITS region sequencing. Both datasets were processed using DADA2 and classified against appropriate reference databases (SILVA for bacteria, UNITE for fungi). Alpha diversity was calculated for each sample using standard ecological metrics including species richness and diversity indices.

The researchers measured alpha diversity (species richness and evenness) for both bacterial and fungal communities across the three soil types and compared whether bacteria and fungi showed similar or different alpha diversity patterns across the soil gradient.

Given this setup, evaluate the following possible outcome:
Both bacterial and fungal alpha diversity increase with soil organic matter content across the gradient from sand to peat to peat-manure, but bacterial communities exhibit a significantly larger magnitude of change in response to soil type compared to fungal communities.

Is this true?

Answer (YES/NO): NO